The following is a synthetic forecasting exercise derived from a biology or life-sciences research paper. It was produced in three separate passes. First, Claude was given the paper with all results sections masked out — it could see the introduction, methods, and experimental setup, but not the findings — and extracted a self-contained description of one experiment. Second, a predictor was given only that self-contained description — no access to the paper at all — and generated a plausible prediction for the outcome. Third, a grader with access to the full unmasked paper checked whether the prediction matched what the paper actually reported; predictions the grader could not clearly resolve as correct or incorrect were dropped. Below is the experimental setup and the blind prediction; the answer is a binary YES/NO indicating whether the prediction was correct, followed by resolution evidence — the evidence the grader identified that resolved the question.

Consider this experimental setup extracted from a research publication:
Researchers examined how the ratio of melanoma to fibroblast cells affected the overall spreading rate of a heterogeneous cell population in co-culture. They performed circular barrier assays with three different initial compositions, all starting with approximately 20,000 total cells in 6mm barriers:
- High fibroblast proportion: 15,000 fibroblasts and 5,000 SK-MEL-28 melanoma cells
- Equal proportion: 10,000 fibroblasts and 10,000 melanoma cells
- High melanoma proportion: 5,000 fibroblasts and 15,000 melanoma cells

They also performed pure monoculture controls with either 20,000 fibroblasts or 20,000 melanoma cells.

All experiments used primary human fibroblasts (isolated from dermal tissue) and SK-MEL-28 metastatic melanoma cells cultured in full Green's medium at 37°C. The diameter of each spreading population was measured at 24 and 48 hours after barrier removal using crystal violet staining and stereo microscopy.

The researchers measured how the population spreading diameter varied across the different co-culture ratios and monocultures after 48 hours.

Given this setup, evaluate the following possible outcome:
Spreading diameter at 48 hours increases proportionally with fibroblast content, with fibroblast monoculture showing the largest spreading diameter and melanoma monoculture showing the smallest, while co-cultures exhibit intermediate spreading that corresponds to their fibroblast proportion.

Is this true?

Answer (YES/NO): YES